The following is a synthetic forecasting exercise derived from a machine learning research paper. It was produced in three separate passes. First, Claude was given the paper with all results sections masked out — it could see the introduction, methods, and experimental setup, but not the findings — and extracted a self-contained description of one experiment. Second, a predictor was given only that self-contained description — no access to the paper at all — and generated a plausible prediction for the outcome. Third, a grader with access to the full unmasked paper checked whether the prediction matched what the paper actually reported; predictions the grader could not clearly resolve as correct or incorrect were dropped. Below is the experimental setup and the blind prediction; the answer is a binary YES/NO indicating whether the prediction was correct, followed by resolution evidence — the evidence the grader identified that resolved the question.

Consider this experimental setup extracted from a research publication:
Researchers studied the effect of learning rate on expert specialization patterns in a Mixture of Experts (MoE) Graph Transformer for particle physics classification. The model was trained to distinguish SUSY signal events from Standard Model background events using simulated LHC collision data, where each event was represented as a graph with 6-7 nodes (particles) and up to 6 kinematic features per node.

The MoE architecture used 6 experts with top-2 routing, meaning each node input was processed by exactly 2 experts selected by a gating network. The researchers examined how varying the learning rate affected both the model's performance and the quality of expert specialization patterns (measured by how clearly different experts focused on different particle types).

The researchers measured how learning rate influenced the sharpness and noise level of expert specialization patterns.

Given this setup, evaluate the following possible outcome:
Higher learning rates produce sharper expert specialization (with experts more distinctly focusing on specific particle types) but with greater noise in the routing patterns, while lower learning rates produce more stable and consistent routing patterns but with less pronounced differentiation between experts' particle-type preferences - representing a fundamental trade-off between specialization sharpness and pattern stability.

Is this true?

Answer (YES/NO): NO